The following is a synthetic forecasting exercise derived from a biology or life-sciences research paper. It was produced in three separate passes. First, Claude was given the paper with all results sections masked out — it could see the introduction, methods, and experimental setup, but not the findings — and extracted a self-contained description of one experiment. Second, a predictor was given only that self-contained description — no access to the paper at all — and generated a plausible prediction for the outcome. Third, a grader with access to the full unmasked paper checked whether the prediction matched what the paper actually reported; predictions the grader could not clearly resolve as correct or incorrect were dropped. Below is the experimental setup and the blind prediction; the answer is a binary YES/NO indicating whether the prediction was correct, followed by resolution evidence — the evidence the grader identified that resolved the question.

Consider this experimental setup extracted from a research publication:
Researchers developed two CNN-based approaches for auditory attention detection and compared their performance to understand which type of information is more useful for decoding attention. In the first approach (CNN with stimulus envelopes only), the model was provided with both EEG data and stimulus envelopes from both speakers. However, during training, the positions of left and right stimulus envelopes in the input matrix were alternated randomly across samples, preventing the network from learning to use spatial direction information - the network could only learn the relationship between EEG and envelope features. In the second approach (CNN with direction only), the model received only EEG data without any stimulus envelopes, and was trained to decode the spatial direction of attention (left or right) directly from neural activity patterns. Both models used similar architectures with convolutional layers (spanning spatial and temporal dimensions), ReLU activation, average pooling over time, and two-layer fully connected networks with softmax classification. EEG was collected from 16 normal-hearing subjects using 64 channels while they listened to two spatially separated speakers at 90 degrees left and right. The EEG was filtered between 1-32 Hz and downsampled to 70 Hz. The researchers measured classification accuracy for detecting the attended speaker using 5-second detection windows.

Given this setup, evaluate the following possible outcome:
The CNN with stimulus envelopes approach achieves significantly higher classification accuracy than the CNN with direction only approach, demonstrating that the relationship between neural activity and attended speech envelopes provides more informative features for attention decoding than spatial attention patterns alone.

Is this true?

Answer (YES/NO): NO